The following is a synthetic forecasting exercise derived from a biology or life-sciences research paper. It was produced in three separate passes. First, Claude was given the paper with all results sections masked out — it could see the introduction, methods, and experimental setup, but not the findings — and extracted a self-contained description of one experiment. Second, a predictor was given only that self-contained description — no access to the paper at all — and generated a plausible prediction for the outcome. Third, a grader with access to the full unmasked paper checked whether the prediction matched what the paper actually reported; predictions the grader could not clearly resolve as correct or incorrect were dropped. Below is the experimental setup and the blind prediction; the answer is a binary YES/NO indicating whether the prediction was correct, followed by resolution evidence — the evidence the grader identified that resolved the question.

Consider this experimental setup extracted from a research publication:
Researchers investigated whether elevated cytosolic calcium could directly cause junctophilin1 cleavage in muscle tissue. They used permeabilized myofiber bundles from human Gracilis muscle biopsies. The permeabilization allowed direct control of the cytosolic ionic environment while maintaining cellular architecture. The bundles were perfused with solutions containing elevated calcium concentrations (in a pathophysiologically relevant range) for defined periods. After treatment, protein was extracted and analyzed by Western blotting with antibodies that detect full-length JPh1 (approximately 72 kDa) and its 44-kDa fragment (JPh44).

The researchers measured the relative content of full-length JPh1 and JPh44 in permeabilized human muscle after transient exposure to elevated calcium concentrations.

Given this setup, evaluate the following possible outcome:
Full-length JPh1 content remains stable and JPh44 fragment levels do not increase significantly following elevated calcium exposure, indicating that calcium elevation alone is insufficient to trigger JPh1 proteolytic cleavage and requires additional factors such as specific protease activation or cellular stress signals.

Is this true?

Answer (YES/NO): NO